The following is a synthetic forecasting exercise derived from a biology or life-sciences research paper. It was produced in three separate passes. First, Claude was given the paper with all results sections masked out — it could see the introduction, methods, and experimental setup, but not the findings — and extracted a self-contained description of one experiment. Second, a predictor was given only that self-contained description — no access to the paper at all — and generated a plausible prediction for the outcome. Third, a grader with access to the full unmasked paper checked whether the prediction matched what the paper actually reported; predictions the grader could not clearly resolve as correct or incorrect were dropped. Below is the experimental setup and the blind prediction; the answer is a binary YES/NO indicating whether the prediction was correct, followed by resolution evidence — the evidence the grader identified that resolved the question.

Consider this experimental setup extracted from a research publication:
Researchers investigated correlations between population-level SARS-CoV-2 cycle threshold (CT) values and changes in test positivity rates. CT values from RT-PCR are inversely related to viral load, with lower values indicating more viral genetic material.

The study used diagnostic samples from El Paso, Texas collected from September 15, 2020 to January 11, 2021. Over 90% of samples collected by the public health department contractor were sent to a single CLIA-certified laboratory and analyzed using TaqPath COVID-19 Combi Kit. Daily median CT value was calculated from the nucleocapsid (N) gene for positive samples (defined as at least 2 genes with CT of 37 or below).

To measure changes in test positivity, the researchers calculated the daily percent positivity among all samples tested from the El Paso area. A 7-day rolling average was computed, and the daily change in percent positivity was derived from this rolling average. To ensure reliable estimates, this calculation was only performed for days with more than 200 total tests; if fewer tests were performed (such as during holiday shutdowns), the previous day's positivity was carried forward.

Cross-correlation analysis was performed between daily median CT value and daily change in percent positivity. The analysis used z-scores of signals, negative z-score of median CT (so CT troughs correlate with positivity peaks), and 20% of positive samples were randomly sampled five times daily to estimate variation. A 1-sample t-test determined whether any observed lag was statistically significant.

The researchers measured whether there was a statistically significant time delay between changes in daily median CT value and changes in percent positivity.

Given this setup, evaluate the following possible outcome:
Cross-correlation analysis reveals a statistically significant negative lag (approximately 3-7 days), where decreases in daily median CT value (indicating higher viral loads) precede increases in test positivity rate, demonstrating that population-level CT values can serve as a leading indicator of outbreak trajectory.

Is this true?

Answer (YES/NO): NO